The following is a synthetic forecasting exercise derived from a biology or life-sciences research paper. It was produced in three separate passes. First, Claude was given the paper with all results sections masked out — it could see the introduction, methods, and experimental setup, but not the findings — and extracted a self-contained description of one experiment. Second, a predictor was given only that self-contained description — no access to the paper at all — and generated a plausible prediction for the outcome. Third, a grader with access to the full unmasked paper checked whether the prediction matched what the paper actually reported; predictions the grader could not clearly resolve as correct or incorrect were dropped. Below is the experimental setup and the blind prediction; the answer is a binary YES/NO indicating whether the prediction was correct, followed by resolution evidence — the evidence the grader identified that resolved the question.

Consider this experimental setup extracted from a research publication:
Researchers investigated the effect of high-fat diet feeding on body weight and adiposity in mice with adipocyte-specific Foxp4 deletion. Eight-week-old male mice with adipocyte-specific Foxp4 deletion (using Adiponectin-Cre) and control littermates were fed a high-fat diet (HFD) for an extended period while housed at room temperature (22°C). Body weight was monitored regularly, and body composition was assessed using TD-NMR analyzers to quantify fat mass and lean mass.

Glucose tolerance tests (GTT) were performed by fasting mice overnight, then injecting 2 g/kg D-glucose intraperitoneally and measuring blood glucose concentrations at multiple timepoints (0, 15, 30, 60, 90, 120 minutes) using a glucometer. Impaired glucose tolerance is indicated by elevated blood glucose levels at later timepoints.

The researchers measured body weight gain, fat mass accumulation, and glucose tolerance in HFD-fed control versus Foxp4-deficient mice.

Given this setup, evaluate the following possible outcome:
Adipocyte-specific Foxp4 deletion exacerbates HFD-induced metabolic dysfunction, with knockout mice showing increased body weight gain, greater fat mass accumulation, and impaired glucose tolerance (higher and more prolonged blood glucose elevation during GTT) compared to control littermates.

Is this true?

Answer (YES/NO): NO